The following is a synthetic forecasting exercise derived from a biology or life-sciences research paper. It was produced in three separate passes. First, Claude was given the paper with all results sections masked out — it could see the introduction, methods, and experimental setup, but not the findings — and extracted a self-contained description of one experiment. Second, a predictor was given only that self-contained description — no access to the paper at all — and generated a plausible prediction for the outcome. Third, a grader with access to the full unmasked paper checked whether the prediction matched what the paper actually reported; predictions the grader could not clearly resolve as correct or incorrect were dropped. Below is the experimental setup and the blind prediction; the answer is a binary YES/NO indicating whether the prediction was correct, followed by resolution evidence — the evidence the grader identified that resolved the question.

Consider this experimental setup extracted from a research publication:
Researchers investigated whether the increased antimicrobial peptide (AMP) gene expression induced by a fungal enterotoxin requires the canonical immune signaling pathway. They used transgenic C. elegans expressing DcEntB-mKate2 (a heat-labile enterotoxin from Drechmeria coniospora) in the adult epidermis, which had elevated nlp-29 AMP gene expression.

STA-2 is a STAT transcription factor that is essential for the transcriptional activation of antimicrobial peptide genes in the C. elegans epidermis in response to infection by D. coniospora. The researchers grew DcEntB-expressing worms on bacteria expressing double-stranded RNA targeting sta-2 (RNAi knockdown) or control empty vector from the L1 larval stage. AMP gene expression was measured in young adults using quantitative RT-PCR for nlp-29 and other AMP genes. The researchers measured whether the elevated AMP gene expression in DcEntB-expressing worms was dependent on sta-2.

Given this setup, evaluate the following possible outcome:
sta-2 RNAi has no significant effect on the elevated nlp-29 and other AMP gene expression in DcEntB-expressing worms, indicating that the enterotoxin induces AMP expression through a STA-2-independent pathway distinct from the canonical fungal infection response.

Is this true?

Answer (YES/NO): NO